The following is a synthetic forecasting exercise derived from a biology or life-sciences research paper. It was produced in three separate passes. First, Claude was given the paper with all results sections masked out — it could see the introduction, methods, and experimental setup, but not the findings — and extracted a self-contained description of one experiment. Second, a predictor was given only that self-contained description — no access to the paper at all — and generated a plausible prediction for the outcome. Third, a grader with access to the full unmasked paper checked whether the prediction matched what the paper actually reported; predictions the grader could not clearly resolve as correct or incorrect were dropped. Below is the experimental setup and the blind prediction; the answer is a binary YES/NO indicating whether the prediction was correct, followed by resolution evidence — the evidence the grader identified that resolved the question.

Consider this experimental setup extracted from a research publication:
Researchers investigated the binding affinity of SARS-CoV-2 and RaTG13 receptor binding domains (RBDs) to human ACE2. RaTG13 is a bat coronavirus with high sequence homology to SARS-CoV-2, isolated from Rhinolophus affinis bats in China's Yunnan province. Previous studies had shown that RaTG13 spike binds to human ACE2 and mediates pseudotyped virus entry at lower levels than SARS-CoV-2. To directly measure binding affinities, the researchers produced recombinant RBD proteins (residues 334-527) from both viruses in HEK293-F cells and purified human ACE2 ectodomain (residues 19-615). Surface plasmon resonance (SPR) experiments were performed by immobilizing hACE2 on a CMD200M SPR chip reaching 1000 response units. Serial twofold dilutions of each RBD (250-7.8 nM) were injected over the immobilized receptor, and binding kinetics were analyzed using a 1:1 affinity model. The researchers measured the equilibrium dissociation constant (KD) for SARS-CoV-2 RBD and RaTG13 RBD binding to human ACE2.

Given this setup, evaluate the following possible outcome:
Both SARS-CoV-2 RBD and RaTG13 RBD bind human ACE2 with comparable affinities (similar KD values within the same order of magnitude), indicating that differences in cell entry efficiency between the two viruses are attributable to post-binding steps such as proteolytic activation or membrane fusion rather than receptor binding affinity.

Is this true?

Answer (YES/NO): NO